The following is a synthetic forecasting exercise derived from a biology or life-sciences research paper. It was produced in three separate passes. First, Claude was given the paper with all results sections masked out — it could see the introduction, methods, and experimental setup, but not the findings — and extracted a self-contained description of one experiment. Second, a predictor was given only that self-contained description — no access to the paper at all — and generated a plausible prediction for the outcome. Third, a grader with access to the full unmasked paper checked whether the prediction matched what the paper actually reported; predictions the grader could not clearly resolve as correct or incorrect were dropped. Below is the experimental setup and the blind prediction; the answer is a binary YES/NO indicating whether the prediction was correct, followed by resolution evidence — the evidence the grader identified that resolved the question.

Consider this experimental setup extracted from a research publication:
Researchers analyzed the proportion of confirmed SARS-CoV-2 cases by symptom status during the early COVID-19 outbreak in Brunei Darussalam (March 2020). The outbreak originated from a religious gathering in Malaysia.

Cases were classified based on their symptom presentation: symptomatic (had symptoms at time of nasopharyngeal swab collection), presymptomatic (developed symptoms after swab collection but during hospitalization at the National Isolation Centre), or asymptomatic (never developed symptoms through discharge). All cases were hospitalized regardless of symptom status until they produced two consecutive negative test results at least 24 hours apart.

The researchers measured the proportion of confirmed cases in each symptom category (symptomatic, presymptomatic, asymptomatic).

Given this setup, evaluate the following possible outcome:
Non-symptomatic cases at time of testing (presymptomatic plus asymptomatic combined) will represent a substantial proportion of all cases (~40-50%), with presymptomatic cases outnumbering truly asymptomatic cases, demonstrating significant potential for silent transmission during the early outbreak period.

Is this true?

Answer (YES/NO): YES